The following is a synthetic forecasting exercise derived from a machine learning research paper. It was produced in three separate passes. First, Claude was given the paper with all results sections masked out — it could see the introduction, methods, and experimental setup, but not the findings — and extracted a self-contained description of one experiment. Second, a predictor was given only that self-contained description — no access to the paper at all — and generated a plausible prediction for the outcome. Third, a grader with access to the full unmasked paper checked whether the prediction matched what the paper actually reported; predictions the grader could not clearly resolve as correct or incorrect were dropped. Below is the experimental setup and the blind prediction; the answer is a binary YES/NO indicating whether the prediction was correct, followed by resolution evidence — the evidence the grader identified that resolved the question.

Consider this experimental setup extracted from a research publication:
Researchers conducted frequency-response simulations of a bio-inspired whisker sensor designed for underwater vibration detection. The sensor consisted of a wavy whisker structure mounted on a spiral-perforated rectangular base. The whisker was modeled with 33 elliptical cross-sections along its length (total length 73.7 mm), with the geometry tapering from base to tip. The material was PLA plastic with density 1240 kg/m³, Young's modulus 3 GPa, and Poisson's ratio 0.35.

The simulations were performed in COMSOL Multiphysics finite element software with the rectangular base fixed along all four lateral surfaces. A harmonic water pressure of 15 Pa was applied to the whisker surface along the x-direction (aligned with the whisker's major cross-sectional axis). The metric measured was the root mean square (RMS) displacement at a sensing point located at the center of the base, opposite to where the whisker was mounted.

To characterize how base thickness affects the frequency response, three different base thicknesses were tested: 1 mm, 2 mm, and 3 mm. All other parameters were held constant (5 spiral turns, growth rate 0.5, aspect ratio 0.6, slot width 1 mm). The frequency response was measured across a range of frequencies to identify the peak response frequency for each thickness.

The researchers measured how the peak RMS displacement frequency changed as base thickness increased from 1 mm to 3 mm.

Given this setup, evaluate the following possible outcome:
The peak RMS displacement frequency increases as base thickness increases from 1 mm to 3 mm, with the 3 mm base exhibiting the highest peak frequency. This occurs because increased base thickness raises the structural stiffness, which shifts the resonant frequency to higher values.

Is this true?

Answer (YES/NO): YES